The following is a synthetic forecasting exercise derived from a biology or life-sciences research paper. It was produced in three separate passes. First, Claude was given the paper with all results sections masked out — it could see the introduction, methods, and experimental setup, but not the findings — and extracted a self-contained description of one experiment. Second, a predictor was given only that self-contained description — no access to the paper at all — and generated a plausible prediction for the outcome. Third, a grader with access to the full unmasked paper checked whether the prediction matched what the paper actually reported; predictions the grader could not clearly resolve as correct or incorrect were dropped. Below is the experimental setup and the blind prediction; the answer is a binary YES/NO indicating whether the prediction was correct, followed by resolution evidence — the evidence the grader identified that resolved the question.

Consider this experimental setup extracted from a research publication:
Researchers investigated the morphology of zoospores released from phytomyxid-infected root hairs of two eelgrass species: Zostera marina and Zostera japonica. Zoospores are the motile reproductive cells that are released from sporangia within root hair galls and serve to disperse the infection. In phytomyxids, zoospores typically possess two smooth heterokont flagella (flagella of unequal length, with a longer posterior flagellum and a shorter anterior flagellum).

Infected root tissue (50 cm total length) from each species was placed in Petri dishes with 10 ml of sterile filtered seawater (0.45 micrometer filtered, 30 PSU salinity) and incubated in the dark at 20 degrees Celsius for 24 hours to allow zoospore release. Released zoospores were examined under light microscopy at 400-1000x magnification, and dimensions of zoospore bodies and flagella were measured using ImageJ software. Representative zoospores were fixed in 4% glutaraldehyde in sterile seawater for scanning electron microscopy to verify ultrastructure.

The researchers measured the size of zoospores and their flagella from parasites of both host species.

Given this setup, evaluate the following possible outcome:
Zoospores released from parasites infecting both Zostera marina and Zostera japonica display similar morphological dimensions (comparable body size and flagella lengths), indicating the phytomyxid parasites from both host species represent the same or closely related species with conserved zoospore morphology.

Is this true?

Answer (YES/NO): NO